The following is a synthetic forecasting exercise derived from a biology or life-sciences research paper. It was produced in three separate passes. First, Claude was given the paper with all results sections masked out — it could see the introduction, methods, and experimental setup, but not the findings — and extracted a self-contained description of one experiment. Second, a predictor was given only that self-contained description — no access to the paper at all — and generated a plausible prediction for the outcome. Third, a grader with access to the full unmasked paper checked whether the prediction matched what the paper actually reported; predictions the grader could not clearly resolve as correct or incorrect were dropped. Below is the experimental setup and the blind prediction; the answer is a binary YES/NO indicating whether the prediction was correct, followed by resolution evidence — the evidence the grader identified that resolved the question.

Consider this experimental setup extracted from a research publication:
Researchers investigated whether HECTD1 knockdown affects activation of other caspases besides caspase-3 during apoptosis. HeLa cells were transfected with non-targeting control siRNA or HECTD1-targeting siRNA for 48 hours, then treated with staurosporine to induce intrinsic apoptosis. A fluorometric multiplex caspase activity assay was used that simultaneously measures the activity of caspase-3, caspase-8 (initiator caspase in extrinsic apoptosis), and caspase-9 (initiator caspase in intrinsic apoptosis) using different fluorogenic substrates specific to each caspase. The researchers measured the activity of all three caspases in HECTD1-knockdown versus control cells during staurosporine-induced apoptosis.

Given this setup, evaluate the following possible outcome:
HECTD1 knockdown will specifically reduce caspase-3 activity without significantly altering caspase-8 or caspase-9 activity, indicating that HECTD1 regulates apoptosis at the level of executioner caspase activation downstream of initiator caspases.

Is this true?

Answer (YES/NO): YES